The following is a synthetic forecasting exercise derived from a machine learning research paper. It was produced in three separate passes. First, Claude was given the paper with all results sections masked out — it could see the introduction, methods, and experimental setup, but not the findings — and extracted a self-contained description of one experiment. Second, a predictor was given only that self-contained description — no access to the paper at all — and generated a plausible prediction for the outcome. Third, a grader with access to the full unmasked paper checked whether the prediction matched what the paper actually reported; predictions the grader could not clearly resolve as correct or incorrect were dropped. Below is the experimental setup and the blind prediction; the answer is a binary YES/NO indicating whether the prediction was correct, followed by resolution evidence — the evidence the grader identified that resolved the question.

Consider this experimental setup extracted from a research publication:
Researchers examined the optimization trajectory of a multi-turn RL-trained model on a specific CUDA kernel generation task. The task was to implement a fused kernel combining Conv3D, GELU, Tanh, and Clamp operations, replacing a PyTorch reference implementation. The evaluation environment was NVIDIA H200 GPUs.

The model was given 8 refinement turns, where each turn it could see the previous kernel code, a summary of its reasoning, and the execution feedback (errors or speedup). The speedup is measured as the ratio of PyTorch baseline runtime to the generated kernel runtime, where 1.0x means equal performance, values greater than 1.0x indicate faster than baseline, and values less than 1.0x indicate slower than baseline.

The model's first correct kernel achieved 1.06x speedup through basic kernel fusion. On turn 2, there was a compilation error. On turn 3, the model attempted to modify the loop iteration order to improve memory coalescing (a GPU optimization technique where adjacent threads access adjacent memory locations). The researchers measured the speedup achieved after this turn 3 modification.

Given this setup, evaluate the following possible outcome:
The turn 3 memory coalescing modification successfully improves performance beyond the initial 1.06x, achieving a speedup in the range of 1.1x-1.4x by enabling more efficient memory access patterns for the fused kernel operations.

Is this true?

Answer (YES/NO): NO